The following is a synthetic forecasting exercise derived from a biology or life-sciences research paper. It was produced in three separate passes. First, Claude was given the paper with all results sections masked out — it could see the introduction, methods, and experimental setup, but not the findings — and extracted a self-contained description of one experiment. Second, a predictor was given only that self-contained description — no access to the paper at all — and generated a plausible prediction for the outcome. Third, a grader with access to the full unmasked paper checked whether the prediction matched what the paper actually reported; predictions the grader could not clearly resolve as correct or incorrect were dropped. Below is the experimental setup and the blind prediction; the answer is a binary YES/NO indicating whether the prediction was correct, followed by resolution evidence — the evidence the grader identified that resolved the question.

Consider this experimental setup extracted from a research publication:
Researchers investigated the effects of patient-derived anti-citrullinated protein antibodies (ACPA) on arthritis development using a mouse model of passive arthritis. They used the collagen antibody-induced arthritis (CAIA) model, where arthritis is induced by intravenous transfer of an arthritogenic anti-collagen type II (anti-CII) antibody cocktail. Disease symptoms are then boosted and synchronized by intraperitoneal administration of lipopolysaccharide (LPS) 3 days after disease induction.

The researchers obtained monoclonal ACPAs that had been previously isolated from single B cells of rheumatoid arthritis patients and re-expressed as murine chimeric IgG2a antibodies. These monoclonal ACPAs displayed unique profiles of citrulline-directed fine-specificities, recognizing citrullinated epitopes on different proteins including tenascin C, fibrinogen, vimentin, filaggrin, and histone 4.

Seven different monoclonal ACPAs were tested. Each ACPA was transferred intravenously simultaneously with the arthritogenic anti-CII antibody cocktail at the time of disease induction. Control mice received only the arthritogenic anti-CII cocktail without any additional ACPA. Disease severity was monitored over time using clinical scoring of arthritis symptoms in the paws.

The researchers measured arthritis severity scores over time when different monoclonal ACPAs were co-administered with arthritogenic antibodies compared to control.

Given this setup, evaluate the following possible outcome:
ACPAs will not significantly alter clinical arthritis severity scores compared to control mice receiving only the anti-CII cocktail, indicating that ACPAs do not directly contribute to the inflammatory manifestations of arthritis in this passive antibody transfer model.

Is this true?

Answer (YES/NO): NO